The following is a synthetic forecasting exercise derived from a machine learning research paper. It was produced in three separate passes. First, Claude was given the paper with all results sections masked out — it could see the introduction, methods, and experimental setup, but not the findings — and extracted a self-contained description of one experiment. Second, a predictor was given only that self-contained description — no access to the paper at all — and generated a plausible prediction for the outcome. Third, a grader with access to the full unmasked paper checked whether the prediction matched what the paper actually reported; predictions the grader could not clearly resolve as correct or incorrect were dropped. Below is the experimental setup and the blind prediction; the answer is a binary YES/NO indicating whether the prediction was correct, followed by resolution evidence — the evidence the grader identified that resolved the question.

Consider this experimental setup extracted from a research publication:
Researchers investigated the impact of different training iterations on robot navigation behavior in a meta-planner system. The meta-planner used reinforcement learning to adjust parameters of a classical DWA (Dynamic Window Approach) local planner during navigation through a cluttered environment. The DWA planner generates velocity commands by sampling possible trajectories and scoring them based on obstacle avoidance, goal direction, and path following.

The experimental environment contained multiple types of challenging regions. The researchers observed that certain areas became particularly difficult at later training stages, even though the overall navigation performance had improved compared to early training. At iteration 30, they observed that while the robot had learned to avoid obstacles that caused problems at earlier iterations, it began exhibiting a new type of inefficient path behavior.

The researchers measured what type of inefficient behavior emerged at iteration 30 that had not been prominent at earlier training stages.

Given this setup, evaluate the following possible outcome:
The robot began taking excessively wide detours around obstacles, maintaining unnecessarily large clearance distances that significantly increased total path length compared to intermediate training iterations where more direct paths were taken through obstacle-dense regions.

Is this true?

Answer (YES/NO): NO